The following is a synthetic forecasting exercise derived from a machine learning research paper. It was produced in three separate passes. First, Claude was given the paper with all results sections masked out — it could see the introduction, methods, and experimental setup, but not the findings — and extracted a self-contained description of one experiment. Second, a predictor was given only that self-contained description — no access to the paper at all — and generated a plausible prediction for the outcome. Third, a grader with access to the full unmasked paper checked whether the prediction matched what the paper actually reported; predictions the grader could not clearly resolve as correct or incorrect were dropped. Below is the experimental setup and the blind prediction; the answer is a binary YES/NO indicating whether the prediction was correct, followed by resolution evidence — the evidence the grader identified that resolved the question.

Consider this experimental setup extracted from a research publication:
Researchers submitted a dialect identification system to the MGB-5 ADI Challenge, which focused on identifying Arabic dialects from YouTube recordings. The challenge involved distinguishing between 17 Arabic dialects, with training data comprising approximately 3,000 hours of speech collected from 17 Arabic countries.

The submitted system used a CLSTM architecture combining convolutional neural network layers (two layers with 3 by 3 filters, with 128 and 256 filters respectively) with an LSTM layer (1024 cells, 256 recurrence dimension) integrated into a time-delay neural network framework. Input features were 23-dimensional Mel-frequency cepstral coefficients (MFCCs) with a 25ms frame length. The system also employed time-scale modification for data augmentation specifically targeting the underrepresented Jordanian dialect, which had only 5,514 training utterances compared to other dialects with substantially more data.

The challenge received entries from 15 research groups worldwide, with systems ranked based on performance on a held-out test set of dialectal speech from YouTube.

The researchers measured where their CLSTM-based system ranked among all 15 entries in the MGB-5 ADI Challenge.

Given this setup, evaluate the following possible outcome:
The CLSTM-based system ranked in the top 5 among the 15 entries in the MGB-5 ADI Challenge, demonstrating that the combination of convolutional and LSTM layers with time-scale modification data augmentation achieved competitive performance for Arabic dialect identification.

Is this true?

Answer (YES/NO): YES